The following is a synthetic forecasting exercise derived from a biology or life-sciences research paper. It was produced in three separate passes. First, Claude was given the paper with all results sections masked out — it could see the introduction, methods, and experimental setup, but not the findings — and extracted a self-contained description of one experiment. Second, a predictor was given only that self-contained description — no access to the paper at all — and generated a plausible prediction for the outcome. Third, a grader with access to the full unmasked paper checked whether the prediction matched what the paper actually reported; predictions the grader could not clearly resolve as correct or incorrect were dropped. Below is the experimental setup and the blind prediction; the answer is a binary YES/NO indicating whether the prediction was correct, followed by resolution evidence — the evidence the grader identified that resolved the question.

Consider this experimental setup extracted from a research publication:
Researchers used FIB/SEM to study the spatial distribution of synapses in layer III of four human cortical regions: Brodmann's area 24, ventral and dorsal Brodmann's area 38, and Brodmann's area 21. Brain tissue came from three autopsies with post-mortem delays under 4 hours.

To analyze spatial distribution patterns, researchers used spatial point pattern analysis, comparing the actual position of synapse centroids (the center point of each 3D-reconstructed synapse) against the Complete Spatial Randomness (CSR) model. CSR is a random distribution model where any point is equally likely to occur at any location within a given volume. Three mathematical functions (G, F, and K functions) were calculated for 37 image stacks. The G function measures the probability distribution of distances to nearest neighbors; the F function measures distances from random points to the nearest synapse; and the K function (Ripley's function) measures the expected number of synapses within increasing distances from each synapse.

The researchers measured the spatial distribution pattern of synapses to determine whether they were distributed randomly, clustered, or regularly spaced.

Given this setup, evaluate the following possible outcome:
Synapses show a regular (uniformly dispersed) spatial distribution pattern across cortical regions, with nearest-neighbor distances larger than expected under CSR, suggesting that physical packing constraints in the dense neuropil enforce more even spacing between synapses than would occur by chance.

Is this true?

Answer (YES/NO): NO